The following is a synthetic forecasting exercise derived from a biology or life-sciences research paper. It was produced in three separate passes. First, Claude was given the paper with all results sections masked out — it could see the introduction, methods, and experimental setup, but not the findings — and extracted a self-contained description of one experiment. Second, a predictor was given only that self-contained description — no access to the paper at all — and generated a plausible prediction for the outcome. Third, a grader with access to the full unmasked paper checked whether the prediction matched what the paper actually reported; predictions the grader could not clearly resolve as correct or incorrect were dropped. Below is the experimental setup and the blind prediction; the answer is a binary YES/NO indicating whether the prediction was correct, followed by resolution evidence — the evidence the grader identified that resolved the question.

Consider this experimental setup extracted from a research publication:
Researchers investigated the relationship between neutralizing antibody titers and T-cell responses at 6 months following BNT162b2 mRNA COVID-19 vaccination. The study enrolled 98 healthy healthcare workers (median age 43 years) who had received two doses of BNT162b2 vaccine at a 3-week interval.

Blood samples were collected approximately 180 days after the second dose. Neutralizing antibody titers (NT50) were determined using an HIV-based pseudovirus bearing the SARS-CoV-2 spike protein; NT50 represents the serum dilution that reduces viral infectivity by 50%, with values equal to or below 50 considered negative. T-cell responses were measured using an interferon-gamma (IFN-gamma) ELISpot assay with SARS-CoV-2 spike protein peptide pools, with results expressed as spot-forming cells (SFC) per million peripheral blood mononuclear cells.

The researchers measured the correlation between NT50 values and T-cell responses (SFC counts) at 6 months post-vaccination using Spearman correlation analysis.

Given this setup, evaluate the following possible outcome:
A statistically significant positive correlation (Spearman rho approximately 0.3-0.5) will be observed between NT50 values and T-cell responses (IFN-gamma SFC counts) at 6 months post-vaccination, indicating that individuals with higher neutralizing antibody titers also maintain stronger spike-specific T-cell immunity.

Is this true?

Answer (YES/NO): NO